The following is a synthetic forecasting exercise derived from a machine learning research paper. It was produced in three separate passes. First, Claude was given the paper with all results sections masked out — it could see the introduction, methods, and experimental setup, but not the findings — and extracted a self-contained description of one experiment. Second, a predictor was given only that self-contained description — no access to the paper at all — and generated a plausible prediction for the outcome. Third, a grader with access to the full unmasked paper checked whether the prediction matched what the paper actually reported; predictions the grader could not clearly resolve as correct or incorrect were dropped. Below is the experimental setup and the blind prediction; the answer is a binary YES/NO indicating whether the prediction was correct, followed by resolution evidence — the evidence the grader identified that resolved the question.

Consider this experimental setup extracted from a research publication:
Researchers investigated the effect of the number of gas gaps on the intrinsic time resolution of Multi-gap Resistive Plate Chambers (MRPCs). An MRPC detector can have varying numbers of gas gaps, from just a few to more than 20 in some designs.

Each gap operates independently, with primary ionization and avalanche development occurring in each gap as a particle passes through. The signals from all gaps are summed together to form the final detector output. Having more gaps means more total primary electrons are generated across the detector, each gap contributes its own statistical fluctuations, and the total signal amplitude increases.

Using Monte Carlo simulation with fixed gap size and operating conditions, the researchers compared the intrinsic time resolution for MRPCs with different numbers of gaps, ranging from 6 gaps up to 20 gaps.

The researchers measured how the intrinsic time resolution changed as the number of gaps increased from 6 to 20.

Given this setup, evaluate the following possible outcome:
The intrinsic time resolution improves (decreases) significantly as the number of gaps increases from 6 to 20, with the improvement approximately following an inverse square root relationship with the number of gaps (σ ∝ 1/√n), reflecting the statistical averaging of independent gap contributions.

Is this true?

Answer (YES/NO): NO